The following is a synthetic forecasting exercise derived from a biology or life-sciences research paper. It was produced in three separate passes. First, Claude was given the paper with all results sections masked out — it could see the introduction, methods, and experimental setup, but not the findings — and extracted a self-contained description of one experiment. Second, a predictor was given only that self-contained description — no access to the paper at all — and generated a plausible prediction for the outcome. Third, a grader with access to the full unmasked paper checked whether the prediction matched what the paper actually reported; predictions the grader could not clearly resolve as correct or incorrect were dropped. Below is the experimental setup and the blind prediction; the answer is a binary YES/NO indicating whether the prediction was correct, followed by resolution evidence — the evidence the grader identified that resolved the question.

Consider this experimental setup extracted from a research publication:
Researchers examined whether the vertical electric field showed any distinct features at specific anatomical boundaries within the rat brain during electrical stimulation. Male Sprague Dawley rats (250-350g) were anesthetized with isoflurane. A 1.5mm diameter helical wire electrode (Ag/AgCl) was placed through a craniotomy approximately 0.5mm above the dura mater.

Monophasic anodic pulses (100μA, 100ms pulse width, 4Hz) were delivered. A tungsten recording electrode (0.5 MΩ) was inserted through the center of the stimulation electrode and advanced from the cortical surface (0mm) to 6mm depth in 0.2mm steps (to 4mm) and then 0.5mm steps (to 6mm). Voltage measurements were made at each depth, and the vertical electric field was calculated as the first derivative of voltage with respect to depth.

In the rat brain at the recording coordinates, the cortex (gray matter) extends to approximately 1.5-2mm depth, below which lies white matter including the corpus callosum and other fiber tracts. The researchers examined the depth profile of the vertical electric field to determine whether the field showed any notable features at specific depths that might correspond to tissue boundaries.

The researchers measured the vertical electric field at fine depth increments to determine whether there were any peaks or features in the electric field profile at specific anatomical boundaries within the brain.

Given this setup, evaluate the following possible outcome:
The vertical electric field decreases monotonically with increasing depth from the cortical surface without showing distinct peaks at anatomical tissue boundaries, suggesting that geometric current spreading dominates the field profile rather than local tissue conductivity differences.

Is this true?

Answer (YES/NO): NO